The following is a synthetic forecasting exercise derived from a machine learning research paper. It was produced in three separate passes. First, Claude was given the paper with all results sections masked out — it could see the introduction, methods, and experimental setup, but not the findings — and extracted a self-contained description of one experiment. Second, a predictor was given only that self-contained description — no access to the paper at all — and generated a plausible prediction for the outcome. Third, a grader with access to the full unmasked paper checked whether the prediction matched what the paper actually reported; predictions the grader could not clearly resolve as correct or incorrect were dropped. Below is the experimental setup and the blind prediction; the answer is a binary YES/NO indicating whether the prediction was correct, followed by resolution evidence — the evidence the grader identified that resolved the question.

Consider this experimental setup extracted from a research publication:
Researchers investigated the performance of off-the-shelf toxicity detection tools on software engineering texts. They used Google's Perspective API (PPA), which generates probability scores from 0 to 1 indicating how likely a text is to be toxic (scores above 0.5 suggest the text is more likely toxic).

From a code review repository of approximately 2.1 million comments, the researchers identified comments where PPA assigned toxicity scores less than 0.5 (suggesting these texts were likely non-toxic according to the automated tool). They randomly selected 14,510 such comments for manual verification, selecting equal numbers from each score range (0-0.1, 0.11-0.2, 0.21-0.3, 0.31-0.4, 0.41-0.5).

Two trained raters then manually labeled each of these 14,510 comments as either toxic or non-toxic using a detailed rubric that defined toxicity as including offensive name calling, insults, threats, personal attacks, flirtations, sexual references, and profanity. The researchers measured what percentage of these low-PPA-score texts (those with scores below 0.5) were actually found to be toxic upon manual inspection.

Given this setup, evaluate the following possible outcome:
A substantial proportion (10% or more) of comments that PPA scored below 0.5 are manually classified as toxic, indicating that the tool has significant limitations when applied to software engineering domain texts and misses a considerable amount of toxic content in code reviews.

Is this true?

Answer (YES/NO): NO